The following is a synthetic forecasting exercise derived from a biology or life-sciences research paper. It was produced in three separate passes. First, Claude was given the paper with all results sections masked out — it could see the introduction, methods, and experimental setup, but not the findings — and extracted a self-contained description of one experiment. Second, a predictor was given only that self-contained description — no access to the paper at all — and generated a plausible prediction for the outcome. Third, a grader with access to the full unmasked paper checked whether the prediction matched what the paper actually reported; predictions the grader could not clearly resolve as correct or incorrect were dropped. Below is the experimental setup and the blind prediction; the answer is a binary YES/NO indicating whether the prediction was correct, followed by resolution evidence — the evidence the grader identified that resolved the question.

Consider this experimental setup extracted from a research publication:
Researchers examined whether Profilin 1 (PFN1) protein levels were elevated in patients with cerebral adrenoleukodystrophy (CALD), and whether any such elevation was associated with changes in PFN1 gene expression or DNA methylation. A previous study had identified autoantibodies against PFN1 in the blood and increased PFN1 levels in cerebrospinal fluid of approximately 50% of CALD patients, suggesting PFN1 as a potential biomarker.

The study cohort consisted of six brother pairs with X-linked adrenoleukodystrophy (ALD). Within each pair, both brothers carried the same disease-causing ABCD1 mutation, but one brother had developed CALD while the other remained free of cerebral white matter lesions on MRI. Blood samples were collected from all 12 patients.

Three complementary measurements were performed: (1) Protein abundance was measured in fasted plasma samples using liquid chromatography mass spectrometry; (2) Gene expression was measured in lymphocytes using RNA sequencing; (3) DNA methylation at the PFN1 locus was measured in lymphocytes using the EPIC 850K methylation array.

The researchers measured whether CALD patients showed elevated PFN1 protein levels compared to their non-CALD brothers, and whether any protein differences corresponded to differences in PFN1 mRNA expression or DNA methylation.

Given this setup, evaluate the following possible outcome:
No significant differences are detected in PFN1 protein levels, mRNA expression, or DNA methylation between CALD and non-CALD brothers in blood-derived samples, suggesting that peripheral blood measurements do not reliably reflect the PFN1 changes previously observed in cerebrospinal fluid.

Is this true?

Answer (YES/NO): NO